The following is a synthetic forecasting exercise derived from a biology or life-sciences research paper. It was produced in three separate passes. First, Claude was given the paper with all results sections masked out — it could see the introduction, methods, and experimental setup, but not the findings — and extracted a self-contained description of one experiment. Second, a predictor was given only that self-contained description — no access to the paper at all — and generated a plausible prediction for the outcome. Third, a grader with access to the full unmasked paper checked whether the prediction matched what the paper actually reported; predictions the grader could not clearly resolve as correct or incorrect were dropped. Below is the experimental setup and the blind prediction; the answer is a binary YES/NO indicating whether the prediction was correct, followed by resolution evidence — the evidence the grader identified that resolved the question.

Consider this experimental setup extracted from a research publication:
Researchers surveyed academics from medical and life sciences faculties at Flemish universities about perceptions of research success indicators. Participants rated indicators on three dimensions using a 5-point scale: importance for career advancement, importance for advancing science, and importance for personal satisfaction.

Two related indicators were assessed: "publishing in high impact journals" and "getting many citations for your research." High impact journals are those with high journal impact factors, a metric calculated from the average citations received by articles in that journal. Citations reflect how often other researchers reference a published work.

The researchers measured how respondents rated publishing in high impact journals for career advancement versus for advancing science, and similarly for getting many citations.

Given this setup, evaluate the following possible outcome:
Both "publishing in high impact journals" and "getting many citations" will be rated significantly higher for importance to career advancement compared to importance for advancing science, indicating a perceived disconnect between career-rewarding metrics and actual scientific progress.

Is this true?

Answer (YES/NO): YES